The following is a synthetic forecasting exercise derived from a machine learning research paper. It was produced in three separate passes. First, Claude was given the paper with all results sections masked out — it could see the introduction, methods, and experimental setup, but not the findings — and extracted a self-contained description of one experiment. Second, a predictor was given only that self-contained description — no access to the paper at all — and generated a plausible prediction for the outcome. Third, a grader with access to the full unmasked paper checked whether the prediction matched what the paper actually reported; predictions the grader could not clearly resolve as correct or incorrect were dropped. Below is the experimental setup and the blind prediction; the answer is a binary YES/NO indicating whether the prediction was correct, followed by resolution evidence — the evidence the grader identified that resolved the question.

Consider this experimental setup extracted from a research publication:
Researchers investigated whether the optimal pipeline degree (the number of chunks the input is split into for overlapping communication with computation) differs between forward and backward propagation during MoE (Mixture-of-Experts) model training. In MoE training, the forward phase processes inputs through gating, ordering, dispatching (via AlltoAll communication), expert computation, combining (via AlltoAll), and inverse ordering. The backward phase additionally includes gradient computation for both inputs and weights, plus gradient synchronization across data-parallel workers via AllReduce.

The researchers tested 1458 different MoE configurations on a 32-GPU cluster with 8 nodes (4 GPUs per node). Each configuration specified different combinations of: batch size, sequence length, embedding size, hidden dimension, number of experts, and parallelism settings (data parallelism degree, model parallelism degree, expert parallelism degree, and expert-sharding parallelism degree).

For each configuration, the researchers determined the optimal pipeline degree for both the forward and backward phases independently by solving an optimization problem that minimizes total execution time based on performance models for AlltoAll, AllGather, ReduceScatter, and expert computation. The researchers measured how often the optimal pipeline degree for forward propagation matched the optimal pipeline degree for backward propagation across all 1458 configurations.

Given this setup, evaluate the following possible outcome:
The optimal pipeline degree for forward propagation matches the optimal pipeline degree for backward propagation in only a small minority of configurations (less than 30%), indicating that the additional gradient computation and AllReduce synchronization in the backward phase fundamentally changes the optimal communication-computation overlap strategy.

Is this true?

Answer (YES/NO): NO